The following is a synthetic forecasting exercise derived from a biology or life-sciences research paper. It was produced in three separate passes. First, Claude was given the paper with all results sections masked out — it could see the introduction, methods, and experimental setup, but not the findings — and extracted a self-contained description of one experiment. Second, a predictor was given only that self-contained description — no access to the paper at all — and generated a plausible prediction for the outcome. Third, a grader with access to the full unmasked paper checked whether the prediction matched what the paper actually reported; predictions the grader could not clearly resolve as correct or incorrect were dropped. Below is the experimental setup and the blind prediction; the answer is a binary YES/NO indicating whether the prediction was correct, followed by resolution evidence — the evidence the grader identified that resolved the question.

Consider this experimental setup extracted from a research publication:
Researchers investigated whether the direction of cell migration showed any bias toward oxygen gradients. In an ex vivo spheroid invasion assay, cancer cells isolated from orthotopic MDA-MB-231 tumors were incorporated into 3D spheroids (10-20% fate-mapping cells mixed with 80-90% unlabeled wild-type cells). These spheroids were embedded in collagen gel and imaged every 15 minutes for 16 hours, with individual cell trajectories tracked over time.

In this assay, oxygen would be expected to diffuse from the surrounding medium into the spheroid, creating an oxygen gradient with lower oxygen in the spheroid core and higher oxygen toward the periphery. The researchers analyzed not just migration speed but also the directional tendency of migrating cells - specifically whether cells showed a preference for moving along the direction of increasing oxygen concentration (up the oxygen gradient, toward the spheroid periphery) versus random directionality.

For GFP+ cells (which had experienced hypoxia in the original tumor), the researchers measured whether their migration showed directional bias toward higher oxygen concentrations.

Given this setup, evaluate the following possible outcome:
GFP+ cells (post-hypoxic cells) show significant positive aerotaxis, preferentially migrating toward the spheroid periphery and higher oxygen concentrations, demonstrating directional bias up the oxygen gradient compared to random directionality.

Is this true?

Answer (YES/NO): NO